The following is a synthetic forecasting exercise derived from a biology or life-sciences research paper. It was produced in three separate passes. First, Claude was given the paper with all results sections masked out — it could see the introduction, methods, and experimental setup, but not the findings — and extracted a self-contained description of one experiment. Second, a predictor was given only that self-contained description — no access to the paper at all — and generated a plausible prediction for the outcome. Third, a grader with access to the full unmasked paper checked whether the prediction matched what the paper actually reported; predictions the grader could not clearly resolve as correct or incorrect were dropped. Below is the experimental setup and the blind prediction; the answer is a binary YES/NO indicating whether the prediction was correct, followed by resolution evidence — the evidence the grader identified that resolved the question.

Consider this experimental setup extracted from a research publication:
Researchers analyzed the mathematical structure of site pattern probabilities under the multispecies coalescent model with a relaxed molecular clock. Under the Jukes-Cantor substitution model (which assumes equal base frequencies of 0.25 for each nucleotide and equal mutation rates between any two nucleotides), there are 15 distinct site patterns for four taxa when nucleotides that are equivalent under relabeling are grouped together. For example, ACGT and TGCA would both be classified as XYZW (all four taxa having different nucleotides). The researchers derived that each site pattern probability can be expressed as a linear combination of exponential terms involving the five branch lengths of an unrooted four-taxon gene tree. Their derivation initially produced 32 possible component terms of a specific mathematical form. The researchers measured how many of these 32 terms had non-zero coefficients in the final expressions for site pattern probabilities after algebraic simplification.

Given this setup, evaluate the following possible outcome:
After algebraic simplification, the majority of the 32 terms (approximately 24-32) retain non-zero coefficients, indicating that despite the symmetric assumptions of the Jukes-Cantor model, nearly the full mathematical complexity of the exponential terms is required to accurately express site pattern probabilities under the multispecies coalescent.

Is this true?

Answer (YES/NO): NO